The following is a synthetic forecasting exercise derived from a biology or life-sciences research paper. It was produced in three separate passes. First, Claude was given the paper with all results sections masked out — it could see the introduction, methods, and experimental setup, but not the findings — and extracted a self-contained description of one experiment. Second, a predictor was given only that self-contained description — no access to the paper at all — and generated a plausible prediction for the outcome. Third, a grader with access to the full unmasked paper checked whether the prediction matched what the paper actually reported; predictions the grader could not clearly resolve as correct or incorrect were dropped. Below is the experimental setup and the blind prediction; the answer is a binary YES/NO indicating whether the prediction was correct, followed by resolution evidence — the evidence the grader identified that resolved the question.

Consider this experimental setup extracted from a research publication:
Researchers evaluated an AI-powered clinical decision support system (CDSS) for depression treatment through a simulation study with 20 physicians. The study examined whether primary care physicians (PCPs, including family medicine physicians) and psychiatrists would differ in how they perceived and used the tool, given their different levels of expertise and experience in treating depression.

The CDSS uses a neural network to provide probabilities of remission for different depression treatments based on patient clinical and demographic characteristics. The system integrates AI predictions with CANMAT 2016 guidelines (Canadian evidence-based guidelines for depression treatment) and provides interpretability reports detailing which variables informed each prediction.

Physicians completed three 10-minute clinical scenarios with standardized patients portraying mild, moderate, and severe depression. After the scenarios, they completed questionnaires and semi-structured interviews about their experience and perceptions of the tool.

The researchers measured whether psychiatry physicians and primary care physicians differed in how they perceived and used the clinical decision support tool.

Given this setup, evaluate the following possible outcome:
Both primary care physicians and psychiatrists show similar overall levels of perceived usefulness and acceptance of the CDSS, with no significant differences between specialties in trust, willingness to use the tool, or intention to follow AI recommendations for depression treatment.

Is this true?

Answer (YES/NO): NO